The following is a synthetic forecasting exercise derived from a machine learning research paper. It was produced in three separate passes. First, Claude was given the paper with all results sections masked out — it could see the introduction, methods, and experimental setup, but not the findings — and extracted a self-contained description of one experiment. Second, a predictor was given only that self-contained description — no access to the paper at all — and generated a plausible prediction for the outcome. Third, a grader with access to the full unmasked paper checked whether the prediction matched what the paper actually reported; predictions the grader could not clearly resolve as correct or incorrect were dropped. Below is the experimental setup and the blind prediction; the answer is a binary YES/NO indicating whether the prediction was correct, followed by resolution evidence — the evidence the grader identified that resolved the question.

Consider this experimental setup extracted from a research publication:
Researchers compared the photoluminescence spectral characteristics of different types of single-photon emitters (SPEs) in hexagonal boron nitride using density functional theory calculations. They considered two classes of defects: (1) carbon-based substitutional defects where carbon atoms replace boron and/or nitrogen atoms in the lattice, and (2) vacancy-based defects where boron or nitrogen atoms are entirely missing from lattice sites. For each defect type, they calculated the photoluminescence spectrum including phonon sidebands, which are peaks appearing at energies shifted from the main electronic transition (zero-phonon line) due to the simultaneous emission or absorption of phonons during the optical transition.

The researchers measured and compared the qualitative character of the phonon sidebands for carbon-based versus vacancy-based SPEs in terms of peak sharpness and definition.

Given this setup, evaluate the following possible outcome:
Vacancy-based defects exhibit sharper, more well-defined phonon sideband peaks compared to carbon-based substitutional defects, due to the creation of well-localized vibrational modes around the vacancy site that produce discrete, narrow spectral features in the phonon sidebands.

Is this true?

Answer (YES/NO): NO